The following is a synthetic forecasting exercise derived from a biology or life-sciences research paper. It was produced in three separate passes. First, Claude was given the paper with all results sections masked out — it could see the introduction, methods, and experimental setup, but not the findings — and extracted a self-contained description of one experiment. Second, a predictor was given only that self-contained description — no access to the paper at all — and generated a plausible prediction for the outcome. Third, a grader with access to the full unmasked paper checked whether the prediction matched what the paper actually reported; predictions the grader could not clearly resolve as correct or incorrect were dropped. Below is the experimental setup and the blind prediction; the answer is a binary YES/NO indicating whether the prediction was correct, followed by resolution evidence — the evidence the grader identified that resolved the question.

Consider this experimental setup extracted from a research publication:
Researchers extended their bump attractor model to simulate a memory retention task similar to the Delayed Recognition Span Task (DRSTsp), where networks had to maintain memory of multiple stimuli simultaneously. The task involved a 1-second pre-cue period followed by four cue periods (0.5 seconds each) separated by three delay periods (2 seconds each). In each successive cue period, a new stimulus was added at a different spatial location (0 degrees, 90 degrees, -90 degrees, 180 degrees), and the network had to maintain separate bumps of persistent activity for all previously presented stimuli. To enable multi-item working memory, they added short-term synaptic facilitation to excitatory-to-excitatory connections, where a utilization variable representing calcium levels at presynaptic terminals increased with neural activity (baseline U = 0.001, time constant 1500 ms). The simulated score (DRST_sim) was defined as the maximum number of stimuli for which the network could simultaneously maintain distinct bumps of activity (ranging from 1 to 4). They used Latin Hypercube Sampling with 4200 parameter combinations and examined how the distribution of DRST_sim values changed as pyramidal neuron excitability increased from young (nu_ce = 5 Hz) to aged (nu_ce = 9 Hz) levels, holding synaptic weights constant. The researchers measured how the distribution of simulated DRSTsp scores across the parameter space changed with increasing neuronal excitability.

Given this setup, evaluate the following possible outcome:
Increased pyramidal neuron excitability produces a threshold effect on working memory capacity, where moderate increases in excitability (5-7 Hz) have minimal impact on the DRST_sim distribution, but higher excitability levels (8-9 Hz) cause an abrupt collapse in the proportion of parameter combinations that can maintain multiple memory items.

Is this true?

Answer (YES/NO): NO